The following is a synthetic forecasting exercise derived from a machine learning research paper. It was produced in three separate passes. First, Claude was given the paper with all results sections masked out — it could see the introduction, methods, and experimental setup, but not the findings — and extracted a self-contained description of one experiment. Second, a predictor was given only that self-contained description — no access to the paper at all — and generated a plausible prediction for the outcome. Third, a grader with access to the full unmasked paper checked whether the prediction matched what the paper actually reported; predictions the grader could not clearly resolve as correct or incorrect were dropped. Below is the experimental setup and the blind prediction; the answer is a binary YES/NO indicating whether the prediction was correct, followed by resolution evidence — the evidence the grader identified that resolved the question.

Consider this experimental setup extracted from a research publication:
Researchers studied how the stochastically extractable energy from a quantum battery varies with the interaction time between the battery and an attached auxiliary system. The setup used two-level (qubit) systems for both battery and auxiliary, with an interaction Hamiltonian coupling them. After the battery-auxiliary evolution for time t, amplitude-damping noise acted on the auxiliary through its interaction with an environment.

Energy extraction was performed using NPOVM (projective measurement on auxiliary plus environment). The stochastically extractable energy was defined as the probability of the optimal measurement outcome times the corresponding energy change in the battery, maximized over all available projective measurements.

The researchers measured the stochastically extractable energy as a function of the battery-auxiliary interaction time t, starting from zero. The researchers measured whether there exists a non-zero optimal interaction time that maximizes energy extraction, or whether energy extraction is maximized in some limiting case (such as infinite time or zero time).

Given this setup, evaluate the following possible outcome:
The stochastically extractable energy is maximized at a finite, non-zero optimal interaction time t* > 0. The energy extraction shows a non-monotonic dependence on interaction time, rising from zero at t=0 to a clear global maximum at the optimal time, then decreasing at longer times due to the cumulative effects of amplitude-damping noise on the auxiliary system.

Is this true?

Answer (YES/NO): NO